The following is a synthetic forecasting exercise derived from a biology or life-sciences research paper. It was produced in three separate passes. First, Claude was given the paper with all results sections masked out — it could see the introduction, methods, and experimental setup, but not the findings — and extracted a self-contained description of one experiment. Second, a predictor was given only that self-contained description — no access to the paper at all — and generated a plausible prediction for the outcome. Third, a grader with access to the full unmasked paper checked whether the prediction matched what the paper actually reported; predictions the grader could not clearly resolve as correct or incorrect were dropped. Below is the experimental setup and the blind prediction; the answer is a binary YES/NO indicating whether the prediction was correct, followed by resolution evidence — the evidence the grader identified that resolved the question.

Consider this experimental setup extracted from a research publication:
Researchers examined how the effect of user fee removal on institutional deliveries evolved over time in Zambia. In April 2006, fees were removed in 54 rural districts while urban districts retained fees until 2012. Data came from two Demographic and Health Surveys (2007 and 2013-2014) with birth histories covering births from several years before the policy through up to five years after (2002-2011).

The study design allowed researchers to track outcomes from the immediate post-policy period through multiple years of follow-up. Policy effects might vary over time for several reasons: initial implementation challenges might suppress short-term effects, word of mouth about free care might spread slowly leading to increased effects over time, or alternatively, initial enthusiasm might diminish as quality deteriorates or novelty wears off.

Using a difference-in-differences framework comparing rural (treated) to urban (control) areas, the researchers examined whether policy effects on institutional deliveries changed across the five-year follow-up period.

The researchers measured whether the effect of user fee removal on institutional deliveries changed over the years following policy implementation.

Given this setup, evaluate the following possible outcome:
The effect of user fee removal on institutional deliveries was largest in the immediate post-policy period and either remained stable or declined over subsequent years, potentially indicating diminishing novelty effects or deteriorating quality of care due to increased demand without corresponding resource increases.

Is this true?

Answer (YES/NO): NO